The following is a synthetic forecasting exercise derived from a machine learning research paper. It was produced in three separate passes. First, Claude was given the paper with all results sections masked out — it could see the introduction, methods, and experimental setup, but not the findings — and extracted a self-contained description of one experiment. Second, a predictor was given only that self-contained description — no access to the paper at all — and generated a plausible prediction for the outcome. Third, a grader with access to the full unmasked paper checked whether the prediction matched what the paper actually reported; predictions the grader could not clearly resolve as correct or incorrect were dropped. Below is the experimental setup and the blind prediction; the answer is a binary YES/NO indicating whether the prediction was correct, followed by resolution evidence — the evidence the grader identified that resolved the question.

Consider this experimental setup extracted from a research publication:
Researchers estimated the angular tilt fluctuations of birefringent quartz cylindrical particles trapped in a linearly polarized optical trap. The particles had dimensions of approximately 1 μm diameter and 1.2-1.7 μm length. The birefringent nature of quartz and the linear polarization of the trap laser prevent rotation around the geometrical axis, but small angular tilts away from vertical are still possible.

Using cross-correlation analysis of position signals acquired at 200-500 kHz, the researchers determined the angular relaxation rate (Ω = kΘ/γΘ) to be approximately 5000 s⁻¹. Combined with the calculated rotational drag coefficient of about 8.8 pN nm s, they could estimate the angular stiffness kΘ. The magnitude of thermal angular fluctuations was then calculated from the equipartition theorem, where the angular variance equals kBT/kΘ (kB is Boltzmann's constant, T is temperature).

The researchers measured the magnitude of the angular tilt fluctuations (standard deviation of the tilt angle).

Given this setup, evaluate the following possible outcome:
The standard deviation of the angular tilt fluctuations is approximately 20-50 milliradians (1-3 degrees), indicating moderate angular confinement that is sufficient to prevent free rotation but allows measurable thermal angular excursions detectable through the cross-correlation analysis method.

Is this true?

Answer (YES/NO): NO